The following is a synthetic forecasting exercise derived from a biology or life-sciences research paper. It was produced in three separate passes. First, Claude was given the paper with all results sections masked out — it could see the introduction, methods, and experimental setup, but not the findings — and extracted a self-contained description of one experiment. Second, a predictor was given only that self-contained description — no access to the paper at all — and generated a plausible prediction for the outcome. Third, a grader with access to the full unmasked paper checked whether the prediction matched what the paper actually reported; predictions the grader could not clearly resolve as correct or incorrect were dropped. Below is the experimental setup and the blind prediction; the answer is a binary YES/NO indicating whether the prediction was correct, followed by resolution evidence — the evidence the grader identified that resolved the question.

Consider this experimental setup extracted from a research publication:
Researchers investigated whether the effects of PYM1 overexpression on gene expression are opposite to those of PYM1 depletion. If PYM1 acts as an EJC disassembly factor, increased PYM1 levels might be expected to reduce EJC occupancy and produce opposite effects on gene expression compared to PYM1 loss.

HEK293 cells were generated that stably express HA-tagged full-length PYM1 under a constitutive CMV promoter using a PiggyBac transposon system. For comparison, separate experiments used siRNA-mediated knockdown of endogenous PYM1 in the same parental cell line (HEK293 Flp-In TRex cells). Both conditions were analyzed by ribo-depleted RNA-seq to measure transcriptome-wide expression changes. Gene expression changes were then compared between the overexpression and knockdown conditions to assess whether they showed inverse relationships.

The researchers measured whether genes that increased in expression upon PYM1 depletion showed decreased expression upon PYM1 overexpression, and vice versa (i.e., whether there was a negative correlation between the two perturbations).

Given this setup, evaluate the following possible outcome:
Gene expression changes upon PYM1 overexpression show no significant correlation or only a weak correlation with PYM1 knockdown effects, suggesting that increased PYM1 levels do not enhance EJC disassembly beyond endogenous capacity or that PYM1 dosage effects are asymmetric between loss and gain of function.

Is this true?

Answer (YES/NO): YES